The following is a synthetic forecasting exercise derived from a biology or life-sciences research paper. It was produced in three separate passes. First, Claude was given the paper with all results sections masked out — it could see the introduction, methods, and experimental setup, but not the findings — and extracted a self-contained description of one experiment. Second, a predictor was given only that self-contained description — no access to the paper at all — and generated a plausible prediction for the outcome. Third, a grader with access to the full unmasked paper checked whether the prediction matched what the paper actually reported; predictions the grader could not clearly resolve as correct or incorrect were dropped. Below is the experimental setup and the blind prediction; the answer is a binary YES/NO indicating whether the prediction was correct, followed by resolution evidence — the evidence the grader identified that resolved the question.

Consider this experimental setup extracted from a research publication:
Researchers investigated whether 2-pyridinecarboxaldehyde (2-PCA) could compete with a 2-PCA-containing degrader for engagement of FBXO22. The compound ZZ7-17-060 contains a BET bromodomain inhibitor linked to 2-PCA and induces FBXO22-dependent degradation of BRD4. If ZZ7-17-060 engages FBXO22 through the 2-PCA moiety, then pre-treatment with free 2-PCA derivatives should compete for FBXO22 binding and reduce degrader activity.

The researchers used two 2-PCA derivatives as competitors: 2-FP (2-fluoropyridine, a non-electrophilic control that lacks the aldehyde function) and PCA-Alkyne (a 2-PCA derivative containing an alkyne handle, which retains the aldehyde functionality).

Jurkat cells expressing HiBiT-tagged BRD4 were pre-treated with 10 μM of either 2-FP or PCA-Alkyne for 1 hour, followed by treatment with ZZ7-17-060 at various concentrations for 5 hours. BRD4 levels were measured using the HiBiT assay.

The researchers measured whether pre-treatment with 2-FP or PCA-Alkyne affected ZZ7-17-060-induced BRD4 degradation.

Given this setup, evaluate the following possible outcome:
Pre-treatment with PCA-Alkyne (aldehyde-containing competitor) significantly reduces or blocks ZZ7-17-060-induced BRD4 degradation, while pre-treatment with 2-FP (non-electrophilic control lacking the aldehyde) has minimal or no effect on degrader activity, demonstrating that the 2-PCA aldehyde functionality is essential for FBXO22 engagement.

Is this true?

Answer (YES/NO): NO